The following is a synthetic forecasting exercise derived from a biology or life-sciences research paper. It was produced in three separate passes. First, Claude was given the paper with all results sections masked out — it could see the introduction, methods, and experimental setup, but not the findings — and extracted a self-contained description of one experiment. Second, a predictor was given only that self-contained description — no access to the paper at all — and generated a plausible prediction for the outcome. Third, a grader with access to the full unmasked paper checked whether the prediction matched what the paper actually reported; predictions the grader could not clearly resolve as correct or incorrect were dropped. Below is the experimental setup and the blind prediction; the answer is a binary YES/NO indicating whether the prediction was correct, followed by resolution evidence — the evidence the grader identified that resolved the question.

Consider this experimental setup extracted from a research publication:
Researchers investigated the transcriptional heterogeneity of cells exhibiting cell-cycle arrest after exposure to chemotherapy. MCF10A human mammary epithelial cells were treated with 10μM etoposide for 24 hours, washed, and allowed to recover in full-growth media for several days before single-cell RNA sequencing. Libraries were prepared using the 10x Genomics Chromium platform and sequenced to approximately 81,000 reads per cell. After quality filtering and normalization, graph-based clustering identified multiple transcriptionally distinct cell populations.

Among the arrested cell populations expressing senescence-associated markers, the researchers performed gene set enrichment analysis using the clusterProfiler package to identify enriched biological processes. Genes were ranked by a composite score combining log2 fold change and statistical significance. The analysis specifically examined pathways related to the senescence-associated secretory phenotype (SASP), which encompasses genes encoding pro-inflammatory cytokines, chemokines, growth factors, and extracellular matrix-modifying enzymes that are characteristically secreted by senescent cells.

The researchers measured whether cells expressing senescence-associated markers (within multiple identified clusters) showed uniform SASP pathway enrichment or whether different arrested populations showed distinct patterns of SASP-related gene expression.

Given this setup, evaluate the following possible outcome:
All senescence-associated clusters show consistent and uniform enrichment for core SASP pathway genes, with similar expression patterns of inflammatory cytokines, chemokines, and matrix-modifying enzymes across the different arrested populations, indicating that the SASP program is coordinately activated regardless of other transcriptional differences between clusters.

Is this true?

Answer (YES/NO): NO